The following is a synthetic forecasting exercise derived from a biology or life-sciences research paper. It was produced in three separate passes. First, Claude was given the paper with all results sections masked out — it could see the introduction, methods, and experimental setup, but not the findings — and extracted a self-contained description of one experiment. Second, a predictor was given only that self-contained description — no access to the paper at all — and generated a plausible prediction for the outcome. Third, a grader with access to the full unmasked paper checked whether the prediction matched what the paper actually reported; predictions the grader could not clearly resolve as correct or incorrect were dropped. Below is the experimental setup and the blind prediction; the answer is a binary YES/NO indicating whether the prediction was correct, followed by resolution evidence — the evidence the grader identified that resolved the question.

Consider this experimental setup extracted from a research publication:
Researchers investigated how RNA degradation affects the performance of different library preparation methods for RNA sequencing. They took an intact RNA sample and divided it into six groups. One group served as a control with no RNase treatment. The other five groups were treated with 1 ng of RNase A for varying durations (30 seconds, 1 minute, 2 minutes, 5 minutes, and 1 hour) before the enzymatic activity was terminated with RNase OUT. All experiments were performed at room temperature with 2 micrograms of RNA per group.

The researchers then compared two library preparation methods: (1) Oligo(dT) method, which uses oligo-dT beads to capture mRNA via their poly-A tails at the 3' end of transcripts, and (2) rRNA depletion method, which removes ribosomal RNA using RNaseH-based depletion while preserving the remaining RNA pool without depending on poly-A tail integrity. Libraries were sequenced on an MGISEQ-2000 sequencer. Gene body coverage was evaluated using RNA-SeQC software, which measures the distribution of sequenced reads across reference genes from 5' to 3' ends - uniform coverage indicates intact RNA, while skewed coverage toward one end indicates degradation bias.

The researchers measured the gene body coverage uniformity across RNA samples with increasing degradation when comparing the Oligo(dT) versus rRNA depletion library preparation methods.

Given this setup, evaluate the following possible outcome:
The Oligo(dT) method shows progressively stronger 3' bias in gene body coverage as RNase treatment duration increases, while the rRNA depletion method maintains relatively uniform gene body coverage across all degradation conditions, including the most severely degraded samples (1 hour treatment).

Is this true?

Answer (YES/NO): NO